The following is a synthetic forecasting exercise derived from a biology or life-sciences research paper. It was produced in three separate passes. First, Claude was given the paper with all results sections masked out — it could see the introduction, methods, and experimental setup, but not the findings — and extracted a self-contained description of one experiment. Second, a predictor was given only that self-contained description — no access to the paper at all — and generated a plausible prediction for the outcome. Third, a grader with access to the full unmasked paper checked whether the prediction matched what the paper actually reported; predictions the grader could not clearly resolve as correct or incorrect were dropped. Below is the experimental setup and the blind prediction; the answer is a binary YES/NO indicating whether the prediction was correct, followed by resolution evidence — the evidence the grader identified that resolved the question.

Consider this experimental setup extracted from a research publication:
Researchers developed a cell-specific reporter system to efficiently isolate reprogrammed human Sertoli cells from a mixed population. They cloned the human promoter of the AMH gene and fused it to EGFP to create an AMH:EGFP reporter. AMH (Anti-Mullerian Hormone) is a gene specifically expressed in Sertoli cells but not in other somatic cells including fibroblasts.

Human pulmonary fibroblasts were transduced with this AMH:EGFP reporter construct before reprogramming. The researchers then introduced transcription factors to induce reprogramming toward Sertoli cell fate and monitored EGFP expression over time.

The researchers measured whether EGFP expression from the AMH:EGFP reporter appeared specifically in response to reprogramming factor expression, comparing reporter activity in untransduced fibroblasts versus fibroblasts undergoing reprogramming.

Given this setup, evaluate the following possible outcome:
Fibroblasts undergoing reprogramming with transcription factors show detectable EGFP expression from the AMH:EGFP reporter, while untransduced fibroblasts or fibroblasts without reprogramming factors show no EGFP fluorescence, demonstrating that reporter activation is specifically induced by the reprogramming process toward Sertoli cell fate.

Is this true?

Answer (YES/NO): YES